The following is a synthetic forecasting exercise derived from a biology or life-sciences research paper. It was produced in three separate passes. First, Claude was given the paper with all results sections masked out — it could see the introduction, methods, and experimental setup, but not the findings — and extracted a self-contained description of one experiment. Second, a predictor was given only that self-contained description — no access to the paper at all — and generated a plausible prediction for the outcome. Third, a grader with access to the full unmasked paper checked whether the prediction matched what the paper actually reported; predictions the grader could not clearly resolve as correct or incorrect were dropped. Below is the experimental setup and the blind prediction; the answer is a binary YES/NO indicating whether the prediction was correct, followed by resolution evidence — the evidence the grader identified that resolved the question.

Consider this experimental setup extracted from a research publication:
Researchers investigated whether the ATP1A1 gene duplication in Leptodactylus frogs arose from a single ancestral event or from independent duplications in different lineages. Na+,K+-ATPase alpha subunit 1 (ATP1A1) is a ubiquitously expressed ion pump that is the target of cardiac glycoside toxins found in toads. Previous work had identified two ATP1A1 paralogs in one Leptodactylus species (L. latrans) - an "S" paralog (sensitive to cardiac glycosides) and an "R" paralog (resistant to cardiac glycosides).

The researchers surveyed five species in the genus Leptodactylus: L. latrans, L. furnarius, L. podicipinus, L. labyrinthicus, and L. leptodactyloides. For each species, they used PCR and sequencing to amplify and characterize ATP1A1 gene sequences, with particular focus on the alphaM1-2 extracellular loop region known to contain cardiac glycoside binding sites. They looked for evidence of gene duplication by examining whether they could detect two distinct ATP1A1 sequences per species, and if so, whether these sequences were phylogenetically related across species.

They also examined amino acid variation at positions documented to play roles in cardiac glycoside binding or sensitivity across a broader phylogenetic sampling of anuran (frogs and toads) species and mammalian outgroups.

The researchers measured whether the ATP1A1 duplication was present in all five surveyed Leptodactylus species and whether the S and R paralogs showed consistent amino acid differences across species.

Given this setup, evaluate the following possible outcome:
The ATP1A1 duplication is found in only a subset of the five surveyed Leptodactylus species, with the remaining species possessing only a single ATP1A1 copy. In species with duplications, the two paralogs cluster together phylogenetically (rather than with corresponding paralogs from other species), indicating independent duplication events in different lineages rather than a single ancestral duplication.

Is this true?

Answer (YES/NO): NO